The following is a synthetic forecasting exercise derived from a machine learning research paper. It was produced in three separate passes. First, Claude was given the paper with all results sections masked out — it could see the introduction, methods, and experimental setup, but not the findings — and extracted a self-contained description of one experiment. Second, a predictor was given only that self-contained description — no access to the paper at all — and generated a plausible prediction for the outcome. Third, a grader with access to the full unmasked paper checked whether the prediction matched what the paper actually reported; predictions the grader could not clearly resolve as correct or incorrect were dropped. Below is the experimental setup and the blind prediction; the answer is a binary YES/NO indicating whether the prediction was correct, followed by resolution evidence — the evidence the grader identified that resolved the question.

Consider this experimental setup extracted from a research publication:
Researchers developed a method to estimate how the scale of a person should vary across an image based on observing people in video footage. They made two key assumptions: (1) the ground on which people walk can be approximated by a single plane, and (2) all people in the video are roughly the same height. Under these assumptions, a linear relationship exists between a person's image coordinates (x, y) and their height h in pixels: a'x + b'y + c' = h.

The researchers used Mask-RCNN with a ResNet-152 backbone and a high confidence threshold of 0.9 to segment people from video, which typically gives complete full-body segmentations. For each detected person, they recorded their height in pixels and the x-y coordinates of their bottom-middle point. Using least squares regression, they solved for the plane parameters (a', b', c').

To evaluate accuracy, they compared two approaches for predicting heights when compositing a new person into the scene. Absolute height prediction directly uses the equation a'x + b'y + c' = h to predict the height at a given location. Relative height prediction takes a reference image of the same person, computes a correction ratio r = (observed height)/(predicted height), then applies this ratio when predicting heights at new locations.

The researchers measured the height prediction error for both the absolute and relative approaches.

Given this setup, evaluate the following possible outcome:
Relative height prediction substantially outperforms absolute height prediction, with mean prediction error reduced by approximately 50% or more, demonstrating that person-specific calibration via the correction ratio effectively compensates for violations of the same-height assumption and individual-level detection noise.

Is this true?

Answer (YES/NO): YES